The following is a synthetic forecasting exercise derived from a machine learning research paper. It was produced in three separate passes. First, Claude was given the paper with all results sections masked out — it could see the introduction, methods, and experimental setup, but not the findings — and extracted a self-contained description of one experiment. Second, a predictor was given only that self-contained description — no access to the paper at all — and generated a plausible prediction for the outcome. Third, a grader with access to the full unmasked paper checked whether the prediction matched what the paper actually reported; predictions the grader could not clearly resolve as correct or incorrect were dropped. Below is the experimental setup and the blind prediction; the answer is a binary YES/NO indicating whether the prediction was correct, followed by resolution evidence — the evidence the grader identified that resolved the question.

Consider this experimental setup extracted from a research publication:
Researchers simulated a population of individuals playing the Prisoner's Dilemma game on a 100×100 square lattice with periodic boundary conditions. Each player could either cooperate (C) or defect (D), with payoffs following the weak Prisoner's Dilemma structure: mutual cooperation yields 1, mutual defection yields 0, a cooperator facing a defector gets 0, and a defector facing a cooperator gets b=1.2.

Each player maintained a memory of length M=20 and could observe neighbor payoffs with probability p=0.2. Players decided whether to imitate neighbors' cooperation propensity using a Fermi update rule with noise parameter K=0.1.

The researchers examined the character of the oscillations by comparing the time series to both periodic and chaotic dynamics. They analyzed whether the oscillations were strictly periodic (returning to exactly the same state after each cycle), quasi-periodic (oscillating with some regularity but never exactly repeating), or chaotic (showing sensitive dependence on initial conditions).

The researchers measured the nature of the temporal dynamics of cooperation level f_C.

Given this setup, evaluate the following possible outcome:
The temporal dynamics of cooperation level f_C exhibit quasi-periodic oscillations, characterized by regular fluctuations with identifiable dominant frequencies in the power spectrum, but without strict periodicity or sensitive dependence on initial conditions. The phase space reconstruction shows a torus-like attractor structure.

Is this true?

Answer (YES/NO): NO